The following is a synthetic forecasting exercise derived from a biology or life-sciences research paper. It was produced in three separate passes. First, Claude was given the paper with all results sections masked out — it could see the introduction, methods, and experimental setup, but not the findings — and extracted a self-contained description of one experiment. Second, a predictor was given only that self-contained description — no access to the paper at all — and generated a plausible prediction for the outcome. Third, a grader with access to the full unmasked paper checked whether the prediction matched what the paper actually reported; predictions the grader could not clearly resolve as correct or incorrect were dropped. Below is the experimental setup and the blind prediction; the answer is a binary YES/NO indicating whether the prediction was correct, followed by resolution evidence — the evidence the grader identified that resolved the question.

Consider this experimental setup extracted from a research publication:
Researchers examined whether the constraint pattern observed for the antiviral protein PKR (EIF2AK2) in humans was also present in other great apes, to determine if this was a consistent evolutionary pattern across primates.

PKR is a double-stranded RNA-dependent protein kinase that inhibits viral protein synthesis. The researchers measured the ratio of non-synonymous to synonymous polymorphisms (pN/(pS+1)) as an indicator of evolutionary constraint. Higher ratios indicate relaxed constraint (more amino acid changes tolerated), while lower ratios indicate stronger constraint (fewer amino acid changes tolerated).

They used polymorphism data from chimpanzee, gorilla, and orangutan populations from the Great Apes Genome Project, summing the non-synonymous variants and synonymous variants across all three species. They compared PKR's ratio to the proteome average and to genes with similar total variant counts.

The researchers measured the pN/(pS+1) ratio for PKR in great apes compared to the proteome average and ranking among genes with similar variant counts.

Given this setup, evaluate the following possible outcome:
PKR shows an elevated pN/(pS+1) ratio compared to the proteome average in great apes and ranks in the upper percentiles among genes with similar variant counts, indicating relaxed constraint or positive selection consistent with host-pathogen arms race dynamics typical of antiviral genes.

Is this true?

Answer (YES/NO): NO